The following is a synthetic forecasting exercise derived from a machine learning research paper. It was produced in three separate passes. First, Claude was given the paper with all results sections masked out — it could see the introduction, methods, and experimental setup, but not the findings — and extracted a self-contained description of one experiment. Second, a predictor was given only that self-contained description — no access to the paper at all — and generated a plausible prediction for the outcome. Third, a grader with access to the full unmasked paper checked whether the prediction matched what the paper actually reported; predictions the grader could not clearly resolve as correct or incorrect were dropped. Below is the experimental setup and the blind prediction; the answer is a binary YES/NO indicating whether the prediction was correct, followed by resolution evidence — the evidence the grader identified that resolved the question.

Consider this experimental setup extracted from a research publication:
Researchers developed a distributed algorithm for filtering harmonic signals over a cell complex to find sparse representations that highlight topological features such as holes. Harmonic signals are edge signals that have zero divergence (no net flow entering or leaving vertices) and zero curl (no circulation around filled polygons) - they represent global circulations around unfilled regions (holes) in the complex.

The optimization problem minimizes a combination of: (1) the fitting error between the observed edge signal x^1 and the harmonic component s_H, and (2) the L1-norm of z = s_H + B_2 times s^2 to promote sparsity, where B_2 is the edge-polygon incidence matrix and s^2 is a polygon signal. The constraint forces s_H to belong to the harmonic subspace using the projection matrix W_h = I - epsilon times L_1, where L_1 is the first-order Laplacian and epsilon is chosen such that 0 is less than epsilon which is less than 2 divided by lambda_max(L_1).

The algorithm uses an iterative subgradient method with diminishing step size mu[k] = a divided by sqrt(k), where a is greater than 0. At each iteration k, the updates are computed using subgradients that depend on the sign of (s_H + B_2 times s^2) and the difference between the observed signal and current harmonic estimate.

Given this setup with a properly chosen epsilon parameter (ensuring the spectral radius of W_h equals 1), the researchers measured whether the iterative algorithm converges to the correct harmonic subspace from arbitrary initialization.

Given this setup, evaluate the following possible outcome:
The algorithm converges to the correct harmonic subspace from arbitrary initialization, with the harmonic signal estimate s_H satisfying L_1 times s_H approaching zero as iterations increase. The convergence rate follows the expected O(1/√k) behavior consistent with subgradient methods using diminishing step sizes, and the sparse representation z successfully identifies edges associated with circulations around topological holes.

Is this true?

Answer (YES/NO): NO